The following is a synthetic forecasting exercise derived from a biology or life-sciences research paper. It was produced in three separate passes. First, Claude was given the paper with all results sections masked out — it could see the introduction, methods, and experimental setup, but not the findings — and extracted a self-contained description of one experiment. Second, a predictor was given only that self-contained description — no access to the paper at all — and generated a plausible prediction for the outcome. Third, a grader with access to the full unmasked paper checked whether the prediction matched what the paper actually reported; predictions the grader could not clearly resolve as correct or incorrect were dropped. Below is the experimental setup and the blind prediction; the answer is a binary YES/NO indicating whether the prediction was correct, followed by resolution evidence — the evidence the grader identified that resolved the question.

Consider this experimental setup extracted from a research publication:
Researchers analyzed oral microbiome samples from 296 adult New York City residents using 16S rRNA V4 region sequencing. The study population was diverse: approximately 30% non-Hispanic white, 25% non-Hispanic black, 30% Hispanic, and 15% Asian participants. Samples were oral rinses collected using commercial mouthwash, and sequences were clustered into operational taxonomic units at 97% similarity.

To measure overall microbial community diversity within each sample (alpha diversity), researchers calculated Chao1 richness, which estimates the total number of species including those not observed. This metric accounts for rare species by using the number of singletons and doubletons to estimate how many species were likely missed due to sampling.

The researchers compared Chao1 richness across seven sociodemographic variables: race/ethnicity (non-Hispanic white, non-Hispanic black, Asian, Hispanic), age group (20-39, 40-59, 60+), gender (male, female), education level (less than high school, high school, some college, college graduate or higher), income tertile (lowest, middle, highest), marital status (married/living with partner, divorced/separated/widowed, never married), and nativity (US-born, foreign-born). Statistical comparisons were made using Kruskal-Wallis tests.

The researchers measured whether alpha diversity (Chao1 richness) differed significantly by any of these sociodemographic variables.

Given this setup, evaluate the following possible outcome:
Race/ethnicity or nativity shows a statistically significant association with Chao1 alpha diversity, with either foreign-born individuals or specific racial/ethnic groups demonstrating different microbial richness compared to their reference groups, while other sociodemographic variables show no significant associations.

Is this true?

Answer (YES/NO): NO